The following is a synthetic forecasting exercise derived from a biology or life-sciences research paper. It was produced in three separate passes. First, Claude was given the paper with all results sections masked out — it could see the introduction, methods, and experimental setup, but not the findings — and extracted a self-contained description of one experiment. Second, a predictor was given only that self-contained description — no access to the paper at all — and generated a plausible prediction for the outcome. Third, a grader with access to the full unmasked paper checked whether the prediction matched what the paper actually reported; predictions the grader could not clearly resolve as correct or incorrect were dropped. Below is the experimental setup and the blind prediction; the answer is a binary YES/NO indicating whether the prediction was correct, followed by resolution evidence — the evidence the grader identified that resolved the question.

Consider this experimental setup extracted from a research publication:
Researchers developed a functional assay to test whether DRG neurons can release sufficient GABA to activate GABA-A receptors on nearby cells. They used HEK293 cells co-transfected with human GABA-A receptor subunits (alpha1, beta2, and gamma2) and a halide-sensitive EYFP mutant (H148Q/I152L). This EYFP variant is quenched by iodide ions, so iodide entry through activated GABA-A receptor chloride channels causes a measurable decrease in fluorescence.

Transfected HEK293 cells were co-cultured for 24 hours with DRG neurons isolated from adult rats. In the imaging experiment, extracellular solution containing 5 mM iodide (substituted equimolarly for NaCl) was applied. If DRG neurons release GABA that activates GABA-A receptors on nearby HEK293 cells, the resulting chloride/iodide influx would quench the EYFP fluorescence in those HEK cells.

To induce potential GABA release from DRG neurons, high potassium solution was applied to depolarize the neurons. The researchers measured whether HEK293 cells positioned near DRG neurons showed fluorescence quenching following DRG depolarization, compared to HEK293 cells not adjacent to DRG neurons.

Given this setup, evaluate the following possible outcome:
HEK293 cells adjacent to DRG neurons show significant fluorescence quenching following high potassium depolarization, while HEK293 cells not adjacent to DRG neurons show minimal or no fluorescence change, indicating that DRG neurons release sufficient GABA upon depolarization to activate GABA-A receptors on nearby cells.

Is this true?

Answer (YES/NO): NO